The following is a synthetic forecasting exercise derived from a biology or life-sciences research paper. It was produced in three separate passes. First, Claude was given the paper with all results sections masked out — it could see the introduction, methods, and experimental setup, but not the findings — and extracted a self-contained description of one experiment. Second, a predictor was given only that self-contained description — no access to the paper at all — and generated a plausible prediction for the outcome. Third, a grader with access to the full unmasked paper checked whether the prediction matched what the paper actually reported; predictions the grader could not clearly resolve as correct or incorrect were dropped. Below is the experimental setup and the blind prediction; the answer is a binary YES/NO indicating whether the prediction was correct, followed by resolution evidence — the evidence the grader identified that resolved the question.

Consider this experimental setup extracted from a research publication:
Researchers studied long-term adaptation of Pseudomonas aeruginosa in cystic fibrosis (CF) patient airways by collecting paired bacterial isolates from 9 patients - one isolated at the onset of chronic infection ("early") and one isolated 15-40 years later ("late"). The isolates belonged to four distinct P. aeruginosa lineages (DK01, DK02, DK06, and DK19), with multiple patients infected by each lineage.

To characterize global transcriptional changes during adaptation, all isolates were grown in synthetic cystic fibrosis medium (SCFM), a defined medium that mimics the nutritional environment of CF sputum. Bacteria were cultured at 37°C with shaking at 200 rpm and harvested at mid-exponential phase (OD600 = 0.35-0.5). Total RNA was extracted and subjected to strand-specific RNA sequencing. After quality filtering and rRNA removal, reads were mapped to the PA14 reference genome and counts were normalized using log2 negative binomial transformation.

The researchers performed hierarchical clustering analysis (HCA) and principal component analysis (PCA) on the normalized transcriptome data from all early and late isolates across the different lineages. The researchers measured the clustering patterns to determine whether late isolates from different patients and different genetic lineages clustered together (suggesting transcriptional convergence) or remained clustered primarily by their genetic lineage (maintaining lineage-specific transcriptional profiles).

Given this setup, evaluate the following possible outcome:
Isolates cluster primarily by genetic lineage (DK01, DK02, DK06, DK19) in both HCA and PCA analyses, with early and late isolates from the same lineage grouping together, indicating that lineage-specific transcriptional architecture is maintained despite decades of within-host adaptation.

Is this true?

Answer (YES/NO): NO